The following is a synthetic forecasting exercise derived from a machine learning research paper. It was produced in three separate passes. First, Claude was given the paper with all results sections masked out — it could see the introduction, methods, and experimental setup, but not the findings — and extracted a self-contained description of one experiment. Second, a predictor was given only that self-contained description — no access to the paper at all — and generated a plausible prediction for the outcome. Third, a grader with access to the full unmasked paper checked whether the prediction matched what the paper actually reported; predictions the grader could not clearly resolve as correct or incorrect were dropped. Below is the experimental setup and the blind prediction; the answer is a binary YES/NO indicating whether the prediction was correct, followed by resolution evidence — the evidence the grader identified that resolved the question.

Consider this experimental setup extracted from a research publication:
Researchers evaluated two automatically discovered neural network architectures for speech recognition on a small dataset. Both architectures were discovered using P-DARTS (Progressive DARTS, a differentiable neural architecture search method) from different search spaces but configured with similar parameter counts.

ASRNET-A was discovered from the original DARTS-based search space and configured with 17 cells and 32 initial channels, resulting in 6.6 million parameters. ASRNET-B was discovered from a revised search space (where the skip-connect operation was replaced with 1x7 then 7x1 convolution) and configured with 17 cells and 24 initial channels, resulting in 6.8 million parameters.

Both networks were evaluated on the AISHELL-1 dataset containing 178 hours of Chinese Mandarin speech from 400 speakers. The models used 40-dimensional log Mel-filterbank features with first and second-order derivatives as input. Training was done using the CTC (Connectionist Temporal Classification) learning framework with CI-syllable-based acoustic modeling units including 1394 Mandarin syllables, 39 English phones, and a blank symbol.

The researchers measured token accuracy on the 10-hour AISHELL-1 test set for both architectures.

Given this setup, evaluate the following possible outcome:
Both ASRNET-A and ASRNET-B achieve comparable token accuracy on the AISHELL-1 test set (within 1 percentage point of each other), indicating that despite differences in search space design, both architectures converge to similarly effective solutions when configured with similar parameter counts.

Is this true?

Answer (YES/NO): YES